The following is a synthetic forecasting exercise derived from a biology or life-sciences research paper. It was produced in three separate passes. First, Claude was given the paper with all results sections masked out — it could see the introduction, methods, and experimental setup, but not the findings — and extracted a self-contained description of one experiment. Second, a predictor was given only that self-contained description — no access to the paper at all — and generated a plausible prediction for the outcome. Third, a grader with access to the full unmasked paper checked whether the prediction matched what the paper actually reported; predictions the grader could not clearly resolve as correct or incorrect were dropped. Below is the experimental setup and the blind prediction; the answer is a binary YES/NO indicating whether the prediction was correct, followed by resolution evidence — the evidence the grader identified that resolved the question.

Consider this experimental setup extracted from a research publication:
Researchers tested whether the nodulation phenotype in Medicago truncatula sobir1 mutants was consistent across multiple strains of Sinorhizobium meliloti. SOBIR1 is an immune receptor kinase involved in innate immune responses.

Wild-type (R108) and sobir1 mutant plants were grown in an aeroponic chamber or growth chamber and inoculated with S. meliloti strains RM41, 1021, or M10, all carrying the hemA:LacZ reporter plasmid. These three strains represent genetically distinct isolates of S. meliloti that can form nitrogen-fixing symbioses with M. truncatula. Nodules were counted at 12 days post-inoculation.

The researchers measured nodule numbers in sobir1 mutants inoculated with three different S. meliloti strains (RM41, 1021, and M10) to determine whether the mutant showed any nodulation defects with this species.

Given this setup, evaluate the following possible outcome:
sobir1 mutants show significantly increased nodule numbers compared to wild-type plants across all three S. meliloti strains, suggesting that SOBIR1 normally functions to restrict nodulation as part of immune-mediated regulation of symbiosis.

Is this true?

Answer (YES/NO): NO